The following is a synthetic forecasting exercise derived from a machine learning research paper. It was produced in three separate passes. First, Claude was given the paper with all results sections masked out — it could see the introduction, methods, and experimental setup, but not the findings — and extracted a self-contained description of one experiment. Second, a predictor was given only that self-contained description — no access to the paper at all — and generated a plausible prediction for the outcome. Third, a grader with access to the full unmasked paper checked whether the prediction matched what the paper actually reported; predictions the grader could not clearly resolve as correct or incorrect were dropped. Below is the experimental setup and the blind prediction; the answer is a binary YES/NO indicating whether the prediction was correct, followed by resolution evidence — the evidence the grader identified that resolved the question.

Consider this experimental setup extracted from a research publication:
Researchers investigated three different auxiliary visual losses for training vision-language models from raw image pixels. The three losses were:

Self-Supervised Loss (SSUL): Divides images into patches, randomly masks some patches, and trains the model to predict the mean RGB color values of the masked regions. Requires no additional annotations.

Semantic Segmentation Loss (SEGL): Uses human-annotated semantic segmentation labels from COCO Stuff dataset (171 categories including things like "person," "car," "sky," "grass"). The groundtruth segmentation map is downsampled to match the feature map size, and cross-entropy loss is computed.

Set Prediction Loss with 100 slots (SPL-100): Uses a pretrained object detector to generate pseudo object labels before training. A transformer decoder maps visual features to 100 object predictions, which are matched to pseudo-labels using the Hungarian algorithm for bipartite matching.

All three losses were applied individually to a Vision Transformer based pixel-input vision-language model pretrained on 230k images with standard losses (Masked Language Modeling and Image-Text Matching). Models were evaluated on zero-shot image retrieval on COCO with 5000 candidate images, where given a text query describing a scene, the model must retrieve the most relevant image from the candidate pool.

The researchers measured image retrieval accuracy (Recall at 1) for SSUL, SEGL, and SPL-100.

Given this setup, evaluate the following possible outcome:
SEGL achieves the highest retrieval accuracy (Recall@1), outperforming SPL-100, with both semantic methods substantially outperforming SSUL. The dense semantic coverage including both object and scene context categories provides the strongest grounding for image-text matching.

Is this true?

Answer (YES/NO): NO